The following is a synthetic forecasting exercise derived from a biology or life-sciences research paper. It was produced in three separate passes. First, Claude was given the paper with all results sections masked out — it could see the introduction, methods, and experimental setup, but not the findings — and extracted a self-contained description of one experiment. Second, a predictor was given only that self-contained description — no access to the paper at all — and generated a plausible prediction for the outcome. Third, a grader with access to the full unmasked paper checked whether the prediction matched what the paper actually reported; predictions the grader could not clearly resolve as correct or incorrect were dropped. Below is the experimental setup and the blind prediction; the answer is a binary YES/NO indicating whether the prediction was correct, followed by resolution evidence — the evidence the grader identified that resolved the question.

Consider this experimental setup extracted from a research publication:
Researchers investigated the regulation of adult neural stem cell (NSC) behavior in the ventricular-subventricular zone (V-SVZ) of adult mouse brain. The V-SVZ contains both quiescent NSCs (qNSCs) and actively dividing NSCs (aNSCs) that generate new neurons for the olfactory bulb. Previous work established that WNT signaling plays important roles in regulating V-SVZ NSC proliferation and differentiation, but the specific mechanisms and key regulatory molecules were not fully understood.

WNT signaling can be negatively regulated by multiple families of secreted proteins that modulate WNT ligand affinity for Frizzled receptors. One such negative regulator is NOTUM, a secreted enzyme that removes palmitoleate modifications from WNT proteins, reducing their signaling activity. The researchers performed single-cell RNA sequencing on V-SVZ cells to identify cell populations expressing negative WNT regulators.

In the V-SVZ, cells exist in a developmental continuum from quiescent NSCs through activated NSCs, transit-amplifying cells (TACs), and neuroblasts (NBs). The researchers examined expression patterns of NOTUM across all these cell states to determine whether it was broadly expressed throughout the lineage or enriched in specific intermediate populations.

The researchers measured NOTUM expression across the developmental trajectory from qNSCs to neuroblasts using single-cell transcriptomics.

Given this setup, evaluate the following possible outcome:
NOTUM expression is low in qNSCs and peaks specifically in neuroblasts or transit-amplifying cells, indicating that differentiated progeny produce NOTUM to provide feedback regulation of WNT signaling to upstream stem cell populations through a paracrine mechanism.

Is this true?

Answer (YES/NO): NO